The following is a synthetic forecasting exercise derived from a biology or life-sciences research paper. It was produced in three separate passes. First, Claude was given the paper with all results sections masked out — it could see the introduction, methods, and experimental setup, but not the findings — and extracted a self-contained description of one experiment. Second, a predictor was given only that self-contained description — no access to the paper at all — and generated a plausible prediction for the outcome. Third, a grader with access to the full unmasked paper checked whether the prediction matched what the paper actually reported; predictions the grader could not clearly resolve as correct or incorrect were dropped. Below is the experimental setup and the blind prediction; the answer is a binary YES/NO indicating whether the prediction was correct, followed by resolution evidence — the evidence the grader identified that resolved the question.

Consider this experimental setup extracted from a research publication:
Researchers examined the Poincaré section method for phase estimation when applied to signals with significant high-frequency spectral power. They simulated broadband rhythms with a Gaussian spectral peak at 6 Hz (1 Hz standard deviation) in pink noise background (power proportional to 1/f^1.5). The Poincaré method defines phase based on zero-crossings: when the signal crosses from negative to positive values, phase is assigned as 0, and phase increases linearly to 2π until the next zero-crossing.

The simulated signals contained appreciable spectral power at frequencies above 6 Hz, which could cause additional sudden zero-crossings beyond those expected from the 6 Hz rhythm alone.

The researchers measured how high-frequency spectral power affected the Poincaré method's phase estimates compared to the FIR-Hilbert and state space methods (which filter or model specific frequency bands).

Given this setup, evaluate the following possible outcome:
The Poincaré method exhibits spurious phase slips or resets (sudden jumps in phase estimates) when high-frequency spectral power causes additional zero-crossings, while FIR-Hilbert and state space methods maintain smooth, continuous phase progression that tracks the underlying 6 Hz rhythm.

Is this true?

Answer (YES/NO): NO